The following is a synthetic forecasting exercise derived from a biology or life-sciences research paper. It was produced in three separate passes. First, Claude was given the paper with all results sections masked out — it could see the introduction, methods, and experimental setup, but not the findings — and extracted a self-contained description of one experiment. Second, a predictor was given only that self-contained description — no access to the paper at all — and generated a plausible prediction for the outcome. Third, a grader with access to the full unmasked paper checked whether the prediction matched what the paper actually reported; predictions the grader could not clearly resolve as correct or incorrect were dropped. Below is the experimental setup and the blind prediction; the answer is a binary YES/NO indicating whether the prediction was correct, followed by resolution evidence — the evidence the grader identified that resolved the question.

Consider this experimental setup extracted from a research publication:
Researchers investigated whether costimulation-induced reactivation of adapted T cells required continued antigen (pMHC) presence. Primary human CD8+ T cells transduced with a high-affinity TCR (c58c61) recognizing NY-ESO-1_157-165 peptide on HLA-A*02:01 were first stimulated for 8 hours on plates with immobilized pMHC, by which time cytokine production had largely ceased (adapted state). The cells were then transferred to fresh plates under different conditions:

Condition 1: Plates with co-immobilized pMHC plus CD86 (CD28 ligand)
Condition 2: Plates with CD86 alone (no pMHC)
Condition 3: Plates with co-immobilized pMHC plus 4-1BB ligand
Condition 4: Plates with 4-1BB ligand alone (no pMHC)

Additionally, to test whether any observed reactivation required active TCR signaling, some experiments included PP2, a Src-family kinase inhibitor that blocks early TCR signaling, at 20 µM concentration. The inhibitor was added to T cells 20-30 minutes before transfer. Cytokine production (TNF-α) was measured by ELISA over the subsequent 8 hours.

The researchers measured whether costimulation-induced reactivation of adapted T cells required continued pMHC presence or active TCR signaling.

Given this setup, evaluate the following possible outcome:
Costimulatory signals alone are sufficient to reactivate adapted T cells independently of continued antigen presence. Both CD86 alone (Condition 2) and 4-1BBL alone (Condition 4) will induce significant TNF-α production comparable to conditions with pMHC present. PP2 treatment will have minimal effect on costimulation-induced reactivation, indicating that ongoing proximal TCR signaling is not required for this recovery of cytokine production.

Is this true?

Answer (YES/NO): NO